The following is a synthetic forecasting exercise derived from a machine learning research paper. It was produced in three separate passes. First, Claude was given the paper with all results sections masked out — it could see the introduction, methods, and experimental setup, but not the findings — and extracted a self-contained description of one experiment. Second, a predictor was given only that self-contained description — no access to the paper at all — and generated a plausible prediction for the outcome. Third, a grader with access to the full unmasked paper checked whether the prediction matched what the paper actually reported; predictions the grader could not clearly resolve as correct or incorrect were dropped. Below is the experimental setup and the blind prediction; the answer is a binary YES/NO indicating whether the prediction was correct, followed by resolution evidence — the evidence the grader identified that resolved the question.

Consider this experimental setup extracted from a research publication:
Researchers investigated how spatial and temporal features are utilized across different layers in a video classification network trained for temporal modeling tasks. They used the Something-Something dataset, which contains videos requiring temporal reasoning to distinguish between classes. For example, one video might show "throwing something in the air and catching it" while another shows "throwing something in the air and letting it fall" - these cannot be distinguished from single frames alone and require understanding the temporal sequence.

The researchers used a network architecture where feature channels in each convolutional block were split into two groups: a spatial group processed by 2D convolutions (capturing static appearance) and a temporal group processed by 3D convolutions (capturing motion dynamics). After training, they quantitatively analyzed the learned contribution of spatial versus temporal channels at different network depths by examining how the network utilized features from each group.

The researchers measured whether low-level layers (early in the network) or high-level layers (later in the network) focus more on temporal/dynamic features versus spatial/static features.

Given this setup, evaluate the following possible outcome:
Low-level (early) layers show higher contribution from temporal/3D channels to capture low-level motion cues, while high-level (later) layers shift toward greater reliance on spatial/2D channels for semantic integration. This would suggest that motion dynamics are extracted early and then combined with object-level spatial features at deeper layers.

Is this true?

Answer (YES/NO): NO